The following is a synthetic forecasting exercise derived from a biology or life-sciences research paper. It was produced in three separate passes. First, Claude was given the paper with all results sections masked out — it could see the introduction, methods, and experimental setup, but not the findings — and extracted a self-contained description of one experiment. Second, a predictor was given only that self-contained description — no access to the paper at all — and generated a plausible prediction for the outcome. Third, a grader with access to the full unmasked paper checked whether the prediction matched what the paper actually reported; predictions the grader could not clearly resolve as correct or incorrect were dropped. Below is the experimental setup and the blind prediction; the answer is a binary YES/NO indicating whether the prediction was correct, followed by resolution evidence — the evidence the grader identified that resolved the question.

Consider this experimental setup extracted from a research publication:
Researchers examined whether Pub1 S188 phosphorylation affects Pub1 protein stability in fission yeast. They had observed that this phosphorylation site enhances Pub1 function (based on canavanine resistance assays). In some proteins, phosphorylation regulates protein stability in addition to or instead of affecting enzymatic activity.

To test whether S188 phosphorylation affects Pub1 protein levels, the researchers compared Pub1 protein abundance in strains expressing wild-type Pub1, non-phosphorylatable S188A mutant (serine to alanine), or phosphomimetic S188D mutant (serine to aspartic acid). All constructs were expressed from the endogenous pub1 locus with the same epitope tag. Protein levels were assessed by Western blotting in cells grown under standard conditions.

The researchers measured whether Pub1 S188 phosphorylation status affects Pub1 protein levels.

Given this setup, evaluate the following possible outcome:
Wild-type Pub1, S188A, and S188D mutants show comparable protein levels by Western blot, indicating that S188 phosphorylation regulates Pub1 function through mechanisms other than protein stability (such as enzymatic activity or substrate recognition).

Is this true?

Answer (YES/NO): YES